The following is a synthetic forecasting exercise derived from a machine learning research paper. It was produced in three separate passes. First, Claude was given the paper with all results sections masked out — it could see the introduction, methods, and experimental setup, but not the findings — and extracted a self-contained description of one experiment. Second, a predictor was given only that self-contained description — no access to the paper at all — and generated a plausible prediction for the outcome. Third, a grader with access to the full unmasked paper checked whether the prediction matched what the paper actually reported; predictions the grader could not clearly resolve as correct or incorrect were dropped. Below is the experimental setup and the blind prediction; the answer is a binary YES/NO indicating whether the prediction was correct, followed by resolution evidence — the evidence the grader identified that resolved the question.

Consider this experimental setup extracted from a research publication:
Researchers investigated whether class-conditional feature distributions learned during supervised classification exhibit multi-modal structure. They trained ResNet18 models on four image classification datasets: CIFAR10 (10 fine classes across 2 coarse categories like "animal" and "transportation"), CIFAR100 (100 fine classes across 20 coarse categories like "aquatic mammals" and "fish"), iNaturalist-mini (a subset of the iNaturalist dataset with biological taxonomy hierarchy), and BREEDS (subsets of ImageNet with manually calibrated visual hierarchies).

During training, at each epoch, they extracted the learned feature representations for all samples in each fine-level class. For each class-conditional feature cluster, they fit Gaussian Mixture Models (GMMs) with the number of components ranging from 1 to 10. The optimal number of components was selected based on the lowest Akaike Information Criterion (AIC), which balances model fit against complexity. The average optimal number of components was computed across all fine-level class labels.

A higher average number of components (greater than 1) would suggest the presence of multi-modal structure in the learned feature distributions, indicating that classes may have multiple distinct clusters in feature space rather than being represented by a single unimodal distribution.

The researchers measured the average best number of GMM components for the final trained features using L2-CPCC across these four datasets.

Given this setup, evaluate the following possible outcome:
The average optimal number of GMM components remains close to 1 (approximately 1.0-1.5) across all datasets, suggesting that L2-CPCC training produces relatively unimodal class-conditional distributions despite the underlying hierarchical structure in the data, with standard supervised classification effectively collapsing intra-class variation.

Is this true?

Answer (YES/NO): NO